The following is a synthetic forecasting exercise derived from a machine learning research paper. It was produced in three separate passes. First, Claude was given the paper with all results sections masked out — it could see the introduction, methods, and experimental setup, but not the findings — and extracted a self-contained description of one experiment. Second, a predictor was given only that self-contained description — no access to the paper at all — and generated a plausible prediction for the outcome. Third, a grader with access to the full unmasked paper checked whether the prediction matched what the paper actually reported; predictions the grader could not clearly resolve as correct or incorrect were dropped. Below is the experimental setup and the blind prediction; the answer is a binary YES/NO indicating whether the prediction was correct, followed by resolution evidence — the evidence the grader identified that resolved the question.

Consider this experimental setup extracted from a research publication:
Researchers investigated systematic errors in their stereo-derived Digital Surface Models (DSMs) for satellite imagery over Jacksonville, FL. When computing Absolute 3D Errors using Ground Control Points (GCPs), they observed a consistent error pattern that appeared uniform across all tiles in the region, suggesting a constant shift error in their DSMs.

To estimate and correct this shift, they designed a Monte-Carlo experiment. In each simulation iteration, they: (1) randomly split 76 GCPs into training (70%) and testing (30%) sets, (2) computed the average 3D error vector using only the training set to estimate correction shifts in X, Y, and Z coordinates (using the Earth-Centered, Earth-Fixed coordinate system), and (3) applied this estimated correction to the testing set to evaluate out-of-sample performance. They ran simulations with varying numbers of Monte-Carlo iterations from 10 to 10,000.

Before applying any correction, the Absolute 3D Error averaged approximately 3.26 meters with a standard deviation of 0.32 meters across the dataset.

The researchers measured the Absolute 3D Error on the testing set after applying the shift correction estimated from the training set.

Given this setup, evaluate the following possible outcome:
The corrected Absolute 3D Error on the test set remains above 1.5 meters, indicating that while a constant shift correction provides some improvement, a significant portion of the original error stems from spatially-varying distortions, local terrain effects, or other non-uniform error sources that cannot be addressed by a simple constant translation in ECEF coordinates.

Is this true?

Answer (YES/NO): NO